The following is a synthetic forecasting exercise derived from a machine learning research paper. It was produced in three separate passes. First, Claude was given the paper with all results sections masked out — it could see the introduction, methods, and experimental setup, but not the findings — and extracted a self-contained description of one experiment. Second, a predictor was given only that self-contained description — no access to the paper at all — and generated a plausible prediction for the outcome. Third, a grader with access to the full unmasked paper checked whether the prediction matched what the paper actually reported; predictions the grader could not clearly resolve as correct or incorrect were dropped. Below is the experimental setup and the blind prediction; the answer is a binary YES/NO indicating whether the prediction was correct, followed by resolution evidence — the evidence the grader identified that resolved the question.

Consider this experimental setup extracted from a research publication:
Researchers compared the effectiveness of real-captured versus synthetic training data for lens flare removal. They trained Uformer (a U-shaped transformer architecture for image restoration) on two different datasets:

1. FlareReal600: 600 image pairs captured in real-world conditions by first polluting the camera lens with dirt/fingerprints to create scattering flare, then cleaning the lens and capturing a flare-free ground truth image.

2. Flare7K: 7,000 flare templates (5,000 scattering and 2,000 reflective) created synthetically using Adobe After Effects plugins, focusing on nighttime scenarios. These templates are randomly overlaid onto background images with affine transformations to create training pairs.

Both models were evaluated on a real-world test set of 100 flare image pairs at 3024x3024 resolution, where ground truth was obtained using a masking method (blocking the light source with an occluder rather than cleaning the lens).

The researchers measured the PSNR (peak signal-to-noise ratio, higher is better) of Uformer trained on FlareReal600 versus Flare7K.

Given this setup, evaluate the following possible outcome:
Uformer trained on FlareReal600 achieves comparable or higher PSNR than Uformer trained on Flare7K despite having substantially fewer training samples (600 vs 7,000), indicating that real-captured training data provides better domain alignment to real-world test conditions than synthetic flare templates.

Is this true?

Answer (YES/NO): YES